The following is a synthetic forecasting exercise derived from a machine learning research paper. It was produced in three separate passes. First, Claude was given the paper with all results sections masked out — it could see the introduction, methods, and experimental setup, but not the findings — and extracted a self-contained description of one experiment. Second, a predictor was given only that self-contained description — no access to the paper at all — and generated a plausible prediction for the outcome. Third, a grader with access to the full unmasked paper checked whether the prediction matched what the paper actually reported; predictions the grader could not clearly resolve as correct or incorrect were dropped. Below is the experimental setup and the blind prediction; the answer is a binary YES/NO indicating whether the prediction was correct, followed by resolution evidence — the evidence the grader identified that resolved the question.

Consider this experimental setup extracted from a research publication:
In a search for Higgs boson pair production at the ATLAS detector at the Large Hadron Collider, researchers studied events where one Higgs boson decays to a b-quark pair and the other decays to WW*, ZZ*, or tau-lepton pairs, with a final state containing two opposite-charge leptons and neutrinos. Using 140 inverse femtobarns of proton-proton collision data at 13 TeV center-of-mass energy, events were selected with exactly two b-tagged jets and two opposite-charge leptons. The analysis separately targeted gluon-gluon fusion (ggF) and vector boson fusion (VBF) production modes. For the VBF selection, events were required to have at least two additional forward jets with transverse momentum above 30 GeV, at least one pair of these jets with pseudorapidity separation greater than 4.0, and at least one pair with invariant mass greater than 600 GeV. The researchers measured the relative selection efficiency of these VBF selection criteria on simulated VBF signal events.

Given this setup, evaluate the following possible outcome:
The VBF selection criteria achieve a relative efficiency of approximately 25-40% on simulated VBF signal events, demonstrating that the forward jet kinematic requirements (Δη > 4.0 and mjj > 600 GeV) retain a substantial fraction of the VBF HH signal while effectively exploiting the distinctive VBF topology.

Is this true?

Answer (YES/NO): NO